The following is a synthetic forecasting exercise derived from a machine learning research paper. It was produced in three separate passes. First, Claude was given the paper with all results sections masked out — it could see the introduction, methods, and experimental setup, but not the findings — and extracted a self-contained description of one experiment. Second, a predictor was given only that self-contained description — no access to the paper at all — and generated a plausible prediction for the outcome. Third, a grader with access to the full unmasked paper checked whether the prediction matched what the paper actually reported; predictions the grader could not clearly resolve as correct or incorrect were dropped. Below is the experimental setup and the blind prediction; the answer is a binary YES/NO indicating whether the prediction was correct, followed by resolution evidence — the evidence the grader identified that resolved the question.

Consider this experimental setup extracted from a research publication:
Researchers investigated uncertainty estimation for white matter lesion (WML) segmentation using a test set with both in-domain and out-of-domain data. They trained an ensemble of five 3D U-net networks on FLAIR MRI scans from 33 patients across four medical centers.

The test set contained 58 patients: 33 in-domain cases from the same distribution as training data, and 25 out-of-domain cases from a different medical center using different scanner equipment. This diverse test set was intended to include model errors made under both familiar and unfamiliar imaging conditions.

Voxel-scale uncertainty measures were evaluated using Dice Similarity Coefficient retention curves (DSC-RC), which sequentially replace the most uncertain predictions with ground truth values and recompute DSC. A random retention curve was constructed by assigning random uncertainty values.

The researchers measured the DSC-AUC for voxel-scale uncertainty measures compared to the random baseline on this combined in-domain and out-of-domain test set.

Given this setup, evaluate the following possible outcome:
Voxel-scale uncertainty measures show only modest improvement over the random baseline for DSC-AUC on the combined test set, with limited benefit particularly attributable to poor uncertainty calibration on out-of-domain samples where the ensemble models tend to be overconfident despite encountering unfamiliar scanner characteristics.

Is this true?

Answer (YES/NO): NO